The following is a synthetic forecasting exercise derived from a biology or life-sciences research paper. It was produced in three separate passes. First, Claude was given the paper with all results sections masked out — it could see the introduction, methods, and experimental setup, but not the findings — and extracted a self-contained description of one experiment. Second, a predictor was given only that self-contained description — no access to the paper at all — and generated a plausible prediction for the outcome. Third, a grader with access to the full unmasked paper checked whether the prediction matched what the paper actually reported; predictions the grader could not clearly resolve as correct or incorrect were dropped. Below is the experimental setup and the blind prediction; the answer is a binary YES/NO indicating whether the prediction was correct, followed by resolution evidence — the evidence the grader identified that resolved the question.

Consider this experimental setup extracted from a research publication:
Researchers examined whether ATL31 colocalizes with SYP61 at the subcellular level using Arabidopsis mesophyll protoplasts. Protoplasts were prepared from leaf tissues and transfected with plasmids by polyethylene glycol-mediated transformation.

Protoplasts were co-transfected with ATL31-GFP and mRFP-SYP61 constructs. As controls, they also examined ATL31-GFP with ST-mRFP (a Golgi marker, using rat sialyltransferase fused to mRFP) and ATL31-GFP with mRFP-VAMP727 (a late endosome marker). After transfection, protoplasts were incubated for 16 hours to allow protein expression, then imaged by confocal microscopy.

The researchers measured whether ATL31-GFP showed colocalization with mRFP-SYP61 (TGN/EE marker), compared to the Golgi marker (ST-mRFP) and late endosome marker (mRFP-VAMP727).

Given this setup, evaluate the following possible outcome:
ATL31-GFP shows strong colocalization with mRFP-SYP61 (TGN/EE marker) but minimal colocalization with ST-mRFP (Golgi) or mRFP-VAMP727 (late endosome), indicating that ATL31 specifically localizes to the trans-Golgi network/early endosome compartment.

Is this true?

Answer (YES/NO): NO